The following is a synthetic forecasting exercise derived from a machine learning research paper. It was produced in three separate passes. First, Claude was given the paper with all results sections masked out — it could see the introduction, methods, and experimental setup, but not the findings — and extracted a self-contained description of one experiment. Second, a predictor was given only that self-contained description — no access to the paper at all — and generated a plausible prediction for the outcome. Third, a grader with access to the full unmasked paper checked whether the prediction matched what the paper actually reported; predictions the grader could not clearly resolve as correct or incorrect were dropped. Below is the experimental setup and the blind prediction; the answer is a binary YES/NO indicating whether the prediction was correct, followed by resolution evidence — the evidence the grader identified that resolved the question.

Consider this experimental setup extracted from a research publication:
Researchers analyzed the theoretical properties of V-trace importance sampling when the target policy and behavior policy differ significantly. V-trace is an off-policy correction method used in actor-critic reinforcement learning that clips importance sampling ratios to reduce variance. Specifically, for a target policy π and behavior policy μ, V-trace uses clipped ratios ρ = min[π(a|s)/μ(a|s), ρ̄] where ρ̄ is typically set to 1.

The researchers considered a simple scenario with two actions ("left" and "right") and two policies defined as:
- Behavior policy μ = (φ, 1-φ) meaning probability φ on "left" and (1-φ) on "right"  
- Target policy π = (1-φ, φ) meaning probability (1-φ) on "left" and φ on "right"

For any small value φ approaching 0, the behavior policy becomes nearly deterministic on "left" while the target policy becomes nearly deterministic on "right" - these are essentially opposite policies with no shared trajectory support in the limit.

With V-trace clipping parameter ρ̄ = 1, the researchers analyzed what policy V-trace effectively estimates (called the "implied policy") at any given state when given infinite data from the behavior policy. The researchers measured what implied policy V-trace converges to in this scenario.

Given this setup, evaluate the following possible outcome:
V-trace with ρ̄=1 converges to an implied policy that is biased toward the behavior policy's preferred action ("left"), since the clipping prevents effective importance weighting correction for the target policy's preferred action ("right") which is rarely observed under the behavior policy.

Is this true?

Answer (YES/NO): NO